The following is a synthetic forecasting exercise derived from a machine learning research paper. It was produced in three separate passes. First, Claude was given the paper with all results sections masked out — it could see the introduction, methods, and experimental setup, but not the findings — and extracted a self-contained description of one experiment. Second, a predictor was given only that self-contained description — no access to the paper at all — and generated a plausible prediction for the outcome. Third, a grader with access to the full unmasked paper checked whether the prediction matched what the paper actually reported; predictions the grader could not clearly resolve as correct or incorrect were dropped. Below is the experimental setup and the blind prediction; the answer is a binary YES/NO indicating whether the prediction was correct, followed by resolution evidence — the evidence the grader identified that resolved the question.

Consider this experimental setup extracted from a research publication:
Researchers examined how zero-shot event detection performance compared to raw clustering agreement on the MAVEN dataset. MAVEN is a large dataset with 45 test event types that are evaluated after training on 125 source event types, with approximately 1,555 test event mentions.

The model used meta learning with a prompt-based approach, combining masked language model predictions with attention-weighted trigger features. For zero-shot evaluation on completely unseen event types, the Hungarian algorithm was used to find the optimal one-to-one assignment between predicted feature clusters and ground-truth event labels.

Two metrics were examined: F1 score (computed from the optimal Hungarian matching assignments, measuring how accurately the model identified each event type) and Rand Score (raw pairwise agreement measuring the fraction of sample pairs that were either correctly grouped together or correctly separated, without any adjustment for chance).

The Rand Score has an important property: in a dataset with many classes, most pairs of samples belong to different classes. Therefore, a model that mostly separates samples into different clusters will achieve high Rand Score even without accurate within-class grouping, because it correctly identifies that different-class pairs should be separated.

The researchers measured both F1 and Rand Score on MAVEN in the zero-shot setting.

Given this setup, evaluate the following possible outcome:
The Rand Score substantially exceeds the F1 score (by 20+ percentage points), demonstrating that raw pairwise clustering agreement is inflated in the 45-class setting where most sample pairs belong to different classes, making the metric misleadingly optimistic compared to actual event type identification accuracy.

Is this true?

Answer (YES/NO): YES